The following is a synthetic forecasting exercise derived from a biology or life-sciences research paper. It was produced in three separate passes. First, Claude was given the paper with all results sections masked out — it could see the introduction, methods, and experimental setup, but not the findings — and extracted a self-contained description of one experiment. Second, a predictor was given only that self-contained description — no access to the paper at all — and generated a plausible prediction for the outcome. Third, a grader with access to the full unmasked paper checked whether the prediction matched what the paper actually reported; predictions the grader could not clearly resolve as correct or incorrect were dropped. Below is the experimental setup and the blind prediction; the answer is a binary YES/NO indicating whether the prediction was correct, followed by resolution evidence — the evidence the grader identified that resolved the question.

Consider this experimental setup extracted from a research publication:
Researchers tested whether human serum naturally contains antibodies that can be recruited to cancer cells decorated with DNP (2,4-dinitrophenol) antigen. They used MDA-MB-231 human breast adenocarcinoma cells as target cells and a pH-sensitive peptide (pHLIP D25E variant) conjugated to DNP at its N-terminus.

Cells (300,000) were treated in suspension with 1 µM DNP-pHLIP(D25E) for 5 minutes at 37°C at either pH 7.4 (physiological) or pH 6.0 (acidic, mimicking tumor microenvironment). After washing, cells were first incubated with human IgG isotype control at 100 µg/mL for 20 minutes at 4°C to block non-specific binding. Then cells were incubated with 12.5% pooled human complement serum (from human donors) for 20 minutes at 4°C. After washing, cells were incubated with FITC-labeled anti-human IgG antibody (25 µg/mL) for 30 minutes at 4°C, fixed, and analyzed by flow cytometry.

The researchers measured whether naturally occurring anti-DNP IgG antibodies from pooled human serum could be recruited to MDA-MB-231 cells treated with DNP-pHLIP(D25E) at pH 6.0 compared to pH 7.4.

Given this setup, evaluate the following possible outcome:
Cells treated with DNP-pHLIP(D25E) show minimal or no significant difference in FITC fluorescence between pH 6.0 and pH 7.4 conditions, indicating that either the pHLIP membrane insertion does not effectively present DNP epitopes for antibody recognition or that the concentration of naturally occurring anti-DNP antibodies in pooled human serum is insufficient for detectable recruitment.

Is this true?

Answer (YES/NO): NO